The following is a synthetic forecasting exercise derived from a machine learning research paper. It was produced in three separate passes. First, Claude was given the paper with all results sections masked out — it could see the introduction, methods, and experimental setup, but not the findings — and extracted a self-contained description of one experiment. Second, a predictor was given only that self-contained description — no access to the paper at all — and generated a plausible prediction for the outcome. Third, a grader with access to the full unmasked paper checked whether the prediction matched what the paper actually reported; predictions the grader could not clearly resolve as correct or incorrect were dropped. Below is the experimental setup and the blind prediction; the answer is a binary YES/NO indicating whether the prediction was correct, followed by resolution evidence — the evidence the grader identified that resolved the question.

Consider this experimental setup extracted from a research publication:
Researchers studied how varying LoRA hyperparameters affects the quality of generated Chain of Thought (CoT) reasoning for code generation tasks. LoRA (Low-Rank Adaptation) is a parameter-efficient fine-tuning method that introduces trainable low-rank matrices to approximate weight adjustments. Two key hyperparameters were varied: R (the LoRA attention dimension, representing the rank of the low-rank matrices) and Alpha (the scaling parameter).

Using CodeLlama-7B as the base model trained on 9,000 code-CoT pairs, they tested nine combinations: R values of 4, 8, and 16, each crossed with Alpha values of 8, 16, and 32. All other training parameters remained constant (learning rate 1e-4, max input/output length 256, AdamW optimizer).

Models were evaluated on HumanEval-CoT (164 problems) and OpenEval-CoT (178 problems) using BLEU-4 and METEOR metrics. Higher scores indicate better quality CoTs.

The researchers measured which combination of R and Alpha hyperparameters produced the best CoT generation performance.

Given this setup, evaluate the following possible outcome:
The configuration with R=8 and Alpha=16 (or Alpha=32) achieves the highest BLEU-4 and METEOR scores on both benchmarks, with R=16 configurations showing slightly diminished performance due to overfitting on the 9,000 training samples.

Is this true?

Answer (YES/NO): YES